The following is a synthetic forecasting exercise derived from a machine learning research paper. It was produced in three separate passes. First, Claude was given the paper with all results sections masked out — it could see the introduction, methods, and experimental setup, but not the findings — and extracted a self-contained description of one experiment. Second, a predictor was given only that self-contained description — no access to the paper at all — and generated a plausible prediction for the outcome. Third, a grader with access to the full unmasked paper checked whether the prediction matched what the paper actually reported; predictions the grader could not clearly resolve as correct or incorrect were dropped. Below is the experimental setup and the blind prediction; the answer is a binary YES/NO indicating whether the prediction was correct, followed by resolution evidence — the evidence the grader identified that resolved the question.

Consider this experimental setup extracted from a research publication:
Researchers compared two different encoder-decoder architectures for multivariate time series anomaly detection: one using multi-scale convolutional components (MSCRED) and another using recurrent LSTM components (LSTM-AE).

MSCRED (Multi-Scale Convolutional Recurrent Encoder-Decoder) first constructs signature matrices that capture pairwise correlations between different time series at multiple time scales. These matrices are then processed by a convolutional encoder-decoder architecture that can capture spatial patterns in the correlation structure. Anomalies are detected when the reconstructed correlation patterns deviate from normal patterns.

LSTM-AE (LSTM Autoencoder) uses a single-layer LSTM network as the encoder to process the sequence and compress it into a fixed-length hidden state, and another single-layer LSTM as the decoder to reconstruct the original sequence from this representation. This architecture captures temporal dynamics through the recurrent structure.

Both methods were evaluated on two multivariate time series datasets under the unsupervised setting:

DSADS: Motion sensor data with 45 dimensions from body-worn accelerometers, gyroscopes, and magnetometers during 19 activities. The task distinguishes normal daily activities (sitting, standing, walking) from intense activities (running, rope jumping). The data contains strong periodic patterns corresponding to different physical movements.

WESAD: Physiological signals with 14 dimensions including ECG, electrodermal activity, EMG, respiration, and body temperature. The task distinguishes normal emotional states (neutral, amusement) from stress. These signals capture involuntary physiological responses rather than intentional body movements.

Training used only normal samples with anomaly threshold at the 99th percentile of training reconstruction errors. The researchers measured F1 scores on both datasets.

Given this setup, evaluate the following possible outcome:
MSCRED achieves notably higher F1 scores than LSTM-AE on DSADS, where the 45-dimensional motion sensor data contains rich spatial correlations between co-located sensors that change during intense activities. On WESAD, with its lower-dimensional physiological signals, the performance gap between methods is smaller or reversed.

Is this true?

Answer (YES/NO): NO